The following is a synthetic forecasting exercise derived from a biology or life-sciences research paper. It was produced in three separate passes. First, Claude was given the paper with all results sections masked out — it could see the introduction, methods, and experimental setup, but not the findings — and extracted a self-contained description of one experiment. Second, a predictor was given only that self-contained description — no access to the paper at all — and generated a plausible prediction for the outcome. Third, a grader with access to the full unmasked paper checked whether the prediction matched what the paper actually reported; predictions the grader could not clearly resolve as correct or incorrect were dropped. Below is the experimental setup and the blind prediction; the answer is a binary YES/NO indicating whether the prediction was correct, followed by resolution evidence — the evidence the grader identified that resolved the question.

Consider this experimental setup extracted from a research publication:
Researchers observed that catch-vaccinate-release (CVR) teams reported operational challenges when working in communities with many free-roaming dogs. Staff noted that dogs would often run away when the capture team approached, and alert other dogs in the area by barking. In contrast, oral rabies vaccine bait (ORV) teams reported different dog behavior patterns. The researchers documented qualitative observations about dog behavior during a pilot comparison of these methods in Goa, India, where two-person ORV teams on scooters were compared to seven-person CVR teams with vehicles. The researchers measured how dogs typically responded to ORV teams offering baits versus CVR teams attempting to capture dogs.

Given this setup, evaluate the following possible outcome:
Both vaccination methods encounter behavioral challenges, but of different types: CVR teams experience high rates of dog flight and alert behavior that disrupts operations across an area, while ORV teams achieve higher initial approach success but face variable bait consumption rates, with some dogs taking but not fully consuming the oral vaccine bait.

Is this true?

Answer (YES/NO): NO